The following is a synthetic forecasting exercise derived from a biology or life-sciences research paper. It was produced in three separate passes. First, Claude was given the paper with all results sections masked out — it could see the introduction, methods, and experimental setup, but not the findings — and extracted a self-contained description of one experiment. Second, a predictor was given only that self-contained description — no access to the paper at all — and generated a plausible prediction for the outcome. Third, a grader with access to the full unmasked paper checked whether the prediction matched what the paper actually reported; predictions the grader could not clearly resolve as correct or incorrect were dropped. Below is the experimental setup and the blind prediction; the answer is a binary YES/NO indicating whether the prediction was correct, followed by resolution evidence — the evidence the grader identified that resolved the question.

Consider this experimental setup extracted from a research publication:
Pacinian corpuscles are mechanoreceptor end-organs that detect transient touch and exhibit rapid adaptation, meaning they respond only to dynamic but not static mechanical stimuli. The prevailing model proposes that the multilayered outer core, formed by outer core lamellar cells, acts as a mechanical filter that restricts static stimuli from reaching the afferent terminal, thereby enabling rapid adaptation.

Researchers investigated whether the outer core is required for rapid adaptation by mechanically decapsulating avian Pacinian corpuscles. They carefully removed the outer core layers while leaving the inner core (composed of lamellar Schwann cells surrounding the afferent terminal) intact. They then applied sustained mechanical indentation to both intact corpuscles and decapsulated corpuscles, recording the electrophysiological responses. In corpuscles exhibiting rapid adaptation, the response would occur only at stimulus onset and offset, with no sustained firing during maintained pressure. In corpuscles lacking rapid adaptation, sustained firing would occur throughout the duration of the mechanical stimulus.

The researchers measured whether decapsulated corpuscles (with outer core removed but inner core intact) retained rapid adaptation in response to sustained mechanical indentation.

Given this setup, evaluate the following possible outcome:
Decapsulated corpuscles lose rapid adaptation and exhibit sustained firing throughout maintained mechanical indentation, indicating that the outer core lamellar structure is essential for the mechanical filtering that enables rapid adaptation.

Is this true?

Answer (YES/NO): NO